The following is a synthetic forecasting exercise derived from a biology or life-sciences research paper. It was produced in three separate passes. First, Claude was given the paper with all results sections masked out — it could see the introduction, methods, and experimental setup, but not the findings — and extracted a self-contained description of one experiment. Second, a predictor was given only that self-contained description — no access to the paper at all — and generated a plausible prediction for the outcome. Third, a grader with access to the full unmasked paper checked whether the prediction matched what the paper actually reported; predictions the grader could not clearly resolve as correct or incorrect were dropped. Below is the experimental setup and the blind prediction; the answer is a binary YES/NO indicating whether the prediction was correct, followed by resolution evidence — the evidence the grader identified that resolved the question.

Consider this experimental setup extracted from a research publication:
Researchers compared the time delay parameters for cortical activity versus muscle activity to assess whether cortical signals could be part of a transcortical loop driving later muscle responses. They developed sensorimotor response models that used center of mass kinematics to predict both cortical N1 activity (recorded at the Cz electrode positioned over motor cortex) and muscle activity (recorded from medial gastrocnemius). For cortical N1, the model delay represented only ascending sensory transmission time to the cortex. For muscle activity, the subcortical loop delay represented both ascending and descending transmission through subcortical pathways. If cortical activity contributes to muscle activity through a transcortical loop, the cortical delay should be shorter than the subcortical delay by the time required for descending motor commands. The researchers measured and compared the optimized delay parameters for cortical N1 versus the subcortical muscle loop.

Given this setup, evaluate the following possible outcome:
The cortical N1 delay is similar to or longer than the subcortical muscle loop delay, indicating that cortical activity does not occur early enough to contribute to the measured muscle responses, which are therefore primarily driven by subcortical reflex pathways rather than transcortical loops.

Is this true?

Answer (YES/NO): NO